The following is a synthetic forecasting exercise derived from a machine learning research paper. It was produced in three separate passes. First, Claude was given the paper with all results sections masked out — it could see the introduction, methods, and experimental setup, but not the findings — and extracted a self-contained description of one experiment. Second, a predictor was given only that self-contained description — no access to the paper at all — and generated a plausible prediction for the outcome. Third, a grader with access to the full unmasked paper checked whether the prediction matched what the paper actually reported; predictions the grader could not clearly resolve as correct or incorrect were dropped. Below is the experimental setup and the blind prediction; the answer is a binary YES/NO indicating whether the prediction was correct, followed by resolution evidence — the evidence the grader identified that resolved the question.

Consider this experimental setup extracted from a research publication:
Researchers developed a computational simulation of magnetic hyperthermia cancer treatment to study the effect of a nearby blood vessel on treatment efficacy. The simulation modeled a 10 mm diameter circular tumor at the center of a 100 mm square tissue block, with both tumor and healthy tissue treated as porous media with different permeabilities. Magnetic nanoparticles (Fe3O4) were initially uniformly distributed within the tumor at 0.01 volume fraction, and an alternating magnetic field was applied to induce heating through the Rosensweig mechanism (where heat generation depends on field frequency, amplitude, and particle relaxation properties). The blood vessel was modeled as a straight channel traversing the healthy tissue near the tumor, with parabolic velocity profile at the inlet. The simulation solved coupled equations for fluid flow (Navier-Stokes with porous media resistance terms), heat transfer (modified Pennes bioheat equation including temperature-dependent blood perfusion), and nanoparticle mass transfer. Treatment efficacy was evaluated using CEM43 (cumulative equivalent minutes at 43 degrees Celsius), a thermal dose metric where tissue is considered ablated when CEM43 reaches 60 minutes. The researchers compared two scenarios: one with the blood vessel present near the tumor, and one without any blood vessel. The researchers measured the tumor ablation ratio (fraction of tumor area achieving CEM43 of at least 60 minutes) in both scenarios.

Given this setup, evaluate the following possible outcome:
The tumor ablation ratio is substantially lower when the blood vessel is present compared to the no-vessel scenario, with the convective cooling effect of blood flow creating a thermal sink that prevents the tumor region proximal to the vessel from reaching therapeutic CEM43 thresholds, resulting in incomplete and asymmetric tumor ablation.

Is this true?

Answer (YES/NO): YES